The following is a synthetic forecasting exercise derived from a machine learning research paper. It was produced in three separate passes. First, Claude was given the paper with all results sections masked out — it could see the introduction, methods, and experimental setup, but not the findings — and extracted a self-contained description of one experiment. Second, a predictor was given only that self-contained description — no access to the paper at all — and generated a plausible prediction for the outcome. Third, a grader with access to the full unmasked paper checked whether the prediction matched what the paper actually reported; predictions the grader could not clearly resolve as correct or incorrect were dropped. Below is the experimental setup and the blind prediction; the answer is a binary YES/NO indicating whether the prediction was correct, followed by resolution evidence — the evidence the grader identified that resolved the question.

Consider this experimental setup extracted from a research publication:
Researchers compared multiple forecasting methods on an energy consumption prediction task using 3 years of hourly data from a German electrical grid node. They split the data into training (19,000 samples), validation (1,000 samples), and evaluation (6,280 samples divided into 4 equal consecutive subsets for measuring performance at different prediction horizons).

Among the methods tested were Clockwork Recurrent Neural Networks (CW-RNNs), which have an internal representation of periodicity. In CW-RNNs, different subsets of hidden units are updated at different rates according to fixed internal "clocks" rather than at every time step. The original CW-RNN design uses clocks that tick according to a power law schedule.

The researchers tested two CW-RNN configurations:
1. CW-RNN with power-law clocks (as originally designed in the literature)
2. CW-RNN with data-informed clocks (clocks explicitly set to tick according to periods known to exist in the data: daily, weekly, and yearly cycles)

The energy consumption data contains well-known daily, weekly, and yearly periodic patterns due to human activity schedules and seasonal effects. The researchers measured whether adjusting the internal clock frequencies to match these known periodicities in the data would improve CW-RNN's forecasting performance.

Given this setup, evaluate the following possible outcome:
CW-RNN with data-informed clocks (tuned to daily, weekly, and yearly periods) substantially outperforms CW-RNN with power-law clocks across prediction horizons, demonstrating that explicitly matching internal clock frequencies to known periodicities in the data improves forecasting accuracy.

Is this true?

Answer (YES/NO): NO